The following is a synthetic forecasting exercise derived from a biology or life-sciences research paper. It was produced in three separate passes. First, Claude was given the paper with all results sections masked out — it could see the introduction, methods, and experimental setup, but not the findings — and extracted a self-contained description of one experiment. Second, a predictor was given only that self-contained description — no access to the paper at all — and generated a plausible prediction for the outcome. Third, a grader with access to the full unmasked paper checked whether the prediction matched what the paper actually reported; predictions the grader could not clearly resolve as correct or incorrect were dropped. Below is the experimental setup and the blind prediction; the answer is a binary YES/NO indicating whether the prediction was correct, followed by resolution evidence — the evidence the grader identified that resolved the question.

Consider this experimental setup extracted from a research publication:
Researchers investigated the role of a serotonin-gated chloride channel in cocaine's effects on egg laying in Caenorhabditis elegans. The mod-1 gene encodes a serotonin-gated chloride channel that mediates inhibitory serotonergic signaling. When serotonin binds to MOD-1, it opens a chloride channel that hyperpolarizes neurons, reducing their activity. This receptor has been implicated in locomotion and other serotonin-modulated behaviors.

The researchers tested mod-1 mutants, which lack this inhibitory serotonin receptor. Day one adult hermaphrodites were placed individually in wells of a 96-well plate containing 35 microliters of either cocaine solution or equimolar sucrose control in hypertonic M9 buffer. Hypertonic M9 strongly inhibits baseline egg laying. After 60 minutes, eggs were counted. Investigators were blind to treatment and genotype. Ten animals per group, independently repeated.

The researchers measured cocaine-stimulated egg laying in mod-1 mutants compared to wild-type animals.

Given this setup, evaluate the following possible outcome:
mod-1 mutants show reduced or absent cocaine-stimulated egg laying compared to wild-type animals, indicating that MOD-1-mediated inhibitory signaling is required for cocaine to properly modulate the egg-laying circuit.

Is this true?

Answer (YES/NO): NO